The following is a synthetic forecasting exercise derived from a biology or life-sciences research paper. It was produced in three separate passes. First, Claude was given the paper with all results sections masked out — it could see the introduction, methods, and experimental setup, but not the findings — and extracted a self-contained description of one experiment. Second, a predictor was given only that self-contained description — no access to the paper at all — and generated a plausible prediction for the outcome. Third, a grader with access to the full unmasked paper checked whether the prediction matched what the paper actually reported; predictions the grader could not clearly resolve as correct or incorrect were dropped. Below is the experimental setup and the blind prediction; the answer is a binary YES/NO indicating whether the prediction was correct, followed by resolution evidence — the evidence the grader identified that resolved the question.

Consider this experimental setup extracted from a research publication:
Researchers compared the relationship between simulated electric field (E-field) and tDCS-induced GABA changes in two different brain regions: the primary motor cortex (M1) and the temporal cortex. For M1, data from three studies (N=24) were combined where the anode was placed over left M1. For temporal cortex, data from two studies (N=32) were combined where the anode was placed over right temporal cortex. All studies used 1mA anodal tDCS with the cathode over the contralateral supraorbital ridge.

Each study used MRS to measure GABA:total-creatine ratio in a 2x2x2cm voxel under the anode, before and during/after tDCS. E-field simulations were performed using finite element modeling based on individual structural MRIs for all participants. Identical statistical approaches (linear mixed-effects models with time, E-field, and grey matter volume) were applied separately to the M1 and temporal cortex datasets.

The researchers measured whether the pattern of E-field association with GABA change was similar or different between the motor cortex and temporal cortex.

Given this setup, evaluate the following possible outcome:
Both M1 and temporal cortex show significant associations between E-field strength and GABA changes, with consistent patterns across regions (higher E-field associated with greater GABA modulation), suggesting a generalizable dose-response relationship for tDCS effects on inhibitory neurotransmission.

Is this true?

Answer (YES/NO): NO